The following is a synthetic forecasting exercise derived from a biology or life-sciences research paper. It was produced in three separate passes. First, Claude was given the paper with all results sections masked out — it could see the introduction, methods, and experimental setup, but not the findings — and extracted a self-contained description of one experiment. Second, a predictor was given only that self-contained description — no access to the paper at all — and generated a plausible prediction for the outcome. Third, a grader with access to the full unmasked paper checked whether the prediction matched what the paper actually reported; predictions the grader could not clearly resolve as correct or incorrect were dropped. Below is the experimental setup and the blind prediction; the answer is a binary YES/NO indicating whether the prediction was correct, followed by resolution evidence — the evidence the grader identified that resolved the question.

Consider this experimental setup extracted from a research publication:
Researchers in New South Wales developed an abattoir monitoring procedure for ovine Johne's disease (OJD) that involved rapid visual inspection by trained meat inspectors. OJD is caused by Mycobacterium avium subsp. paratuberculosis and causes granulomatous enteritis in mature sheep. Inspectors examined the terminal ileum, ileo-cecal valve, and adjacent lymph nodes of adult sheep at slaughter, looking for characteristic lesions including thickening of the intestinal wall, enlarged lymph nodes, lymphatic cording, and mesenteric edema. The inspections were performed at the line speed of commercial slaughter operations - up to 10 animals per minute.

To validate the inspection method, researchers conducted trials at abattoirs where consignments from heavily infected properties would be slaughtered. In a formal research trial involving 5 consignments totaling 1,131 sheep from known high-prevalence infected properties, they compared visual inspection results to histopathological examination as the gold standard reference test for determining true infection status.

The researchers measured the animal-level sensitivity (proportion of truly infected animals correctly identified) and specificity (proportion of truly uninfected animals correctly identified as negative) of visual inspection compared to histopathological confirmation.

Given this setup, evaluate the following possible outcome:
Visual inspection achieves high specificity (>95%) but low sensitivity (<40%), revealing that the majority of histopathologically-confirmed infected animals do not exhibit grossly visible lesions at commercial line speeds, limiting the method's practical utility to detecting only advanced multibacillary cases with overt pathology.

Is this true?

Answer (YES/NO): NO